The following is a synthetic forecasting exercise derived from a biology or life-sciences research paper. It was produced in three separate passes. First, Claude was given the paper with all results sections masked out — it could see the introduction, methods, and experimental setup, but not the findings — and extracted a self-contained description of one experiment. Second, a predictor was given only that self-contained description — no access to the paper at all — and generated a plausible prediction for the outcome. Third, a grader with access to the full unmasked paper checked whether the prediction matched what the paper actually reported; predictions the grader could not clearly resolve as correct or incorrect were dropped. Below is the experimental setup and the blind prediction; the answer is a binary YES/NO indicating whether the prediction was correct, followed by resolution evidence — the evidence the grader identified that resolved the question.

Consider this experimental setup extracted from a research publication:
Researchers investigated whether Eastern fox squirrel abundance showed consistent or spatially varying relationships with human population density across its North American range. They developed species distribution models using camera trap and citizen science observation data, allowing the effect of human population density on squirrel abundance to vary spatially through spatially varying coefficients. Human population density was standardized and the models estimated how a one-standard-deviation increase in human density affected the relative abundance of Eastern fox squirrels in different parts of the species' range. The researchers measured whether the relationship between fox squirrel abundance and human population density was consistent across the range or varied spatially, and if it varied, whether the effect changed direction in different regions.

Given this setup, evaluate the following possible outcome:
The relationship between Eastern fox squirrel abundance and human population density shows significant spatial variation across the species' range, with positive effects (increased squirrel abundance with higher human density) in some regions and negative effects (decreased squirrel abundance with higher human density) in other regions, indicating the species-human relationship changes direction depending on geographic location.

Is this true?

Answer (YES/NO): YES